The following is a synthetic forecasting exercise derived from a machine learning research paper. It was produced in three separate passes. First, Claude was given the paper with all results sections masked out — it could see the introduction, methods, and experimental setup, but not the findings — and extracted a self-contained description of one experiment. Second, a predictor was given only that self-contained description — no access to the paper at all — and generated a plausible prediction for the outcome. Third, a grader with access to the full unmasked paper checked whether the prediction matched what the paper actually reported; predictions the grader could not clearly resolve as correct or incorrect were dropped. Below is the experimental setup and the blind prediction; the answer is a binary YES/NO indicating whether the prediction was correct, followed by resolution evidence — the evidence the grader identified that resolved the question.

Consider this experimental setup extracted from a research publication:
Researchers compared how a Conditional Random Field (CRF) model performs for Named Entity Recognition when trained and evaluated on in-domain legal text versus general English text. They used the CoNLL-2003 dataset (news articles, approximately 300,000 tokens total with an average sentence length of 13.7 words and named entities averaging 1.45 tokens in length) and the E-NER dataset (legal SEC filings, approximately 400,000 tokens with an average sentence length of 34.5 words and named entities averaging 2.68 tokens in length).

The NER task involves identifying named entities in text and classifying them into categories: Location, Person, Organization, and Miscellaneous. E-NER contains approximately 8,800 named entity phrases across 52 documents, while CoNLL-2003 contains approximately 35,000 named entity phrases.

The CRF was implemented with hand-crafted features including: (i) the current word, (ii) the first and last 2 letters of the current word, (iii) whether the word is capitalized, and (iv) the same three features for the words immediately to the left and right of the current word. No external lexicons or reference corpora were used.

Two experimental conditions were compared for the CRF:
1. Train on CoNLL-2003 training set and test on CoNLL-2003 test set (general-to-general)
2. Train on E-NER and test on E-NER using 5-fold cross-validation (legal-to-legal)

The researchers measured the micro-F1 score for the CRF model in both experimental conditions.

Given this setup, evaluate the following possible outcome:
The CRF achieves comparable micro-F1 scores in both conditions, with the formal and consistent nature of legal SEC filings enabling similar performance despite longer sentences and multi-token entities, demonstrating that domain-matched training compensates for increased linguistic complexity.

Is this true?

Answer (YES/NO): NO